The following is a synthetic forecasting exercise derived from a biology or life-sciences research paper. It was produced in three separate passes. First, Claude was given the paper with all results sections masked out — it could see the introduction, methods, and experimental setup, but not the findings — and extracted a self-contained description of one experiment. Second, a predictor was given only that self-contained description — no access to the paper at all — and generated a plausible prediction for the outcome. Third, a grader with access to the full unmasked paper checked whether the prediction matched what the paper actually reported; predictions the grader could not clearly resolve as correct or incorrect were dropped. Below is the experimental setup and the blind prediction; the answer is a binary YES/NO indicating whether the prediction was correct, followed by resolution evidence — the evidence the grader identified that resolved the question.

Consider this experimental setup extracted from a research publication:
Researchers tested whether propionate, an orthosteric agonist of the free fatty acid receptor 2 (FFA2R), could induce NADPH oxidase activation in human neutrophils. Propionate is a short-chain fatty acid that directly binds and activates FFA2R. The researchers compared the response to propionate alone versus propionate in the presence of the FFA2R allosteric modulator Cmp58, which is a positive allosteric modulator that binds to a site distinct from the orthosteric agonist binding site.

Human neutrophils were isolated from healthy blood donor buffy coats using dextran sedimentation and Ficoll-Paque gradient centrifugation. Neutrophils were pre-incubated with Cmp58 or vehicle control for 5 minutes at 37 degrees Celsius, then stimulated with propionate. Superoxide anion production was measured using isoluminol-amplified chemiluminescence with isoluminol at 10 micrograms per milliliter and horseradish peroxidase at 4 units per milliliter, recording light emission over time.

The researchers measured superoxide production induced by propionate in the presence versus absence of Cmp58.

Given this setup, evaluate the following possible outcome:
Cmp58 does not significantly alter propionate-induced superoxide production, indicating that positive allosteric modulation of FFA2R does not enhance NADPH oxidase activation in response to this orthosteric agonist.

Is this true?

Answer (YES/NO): NO